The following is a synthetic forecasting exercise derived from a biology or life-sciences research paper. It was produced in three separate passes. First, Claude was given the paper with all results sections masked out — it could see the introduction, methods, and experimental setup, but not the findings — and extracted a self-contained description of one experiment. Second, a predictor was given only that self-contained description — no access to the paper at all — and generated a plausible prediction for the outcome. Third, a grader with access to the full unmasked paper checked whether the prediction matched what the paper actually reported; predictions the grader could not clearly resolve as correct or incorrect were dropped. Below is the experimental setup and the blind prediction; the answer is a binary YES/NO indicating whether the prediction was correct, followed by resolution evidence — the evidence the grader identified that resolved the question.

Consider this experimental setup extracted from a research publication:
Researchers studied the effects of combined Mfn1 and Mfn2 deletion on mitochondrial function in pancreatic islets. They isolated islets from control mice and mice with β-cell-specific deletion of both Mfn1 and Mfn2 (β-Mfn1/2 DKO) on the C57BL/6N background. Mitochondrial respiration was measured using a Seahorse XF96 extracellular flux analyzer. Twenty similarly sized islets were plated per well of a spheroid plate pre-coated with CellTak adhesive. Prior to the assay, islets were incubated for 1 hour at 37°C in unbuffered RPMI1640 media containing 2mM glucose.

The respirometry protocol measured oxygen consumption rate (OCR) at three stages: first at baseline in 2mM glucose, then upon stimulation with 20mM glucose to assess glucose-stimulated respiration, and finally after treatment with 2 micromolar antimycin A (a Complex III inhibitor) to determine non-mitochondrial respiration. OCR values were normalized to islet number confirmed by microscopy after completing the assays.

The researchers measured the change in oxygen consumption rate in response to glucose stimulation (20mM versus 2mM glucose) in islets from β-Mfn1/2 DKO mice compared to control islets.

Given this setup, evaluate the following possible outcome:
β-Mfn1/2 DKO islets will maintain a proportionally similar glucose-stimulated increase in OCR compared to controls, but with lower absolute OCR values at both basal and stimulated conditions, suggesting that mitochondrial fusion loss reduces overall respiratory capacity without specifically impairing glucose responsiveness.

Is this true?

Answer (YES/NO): NO